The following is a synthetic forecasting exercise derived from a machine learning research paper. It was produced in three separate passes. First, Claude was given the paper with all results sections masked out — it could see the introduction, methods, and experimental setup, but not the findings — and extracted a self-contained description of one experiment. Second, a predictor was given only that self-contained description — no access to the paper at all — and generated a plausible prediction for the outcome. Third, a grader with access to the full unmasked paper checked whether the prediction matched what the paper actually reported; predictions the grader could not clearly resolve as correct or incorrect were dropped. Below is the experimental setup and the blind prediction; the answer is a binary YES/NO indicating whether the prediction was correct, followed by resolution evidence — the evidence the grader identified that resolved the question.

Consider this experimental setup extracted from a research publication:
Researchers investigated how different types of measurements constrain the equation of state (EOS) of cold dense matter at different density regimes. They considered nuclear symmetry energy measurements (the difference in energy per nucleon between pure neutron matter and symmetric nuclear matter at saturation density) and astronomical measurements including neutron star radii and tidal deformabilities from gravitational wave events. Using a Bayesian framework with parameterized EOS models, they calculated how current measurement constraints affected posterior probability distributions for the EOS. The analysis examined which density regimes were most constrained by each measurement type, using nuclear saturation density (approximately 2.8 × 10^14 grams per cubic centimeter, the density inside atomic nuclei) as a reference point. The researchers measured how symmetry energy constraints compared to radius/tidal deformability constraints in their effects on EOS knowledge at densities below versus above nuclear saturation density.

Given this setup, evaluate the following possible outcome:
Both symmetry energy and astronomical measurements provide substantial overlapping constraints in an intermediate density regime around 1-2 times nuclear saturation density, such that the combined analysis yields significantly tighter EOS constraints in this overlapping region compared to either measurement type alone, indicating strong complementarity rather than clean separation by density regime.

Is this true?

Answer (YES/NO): NO